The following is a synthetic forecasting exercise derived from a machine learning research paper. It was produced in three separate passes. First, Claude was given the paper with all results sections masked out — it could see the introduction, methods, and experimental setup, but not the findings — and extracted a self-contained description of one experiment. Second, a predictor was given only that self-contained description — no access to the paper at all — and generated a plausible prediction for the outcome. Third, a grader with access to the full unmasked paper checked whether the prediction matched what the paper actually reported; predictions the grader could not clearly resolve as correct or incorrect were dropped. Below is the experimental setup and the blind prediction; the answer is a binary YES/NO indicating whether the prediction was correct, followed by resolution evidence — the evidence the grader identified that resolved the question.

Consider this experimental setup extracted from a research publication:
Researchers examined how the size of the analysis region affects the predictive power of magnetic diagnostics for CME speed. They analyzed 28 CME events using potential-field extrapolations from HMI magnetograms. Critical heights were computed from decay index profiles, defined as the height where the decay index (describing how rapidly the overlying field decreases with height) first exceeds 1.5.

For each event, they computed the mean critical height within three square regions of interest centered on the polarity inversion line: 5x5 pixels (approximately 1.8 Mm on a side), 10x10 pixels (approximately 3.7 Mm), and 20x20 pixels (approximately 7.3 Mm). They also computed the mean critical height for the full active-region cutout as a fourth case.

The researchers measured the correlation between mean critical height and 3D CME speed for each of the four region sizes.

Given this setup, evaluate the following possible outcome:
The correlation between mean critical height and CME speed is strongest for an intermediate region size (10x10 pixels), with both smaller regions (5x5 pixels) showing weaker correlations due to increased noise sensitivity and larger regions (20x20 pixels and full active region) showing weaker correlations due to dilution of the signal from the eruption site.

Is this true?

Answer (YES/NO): NO